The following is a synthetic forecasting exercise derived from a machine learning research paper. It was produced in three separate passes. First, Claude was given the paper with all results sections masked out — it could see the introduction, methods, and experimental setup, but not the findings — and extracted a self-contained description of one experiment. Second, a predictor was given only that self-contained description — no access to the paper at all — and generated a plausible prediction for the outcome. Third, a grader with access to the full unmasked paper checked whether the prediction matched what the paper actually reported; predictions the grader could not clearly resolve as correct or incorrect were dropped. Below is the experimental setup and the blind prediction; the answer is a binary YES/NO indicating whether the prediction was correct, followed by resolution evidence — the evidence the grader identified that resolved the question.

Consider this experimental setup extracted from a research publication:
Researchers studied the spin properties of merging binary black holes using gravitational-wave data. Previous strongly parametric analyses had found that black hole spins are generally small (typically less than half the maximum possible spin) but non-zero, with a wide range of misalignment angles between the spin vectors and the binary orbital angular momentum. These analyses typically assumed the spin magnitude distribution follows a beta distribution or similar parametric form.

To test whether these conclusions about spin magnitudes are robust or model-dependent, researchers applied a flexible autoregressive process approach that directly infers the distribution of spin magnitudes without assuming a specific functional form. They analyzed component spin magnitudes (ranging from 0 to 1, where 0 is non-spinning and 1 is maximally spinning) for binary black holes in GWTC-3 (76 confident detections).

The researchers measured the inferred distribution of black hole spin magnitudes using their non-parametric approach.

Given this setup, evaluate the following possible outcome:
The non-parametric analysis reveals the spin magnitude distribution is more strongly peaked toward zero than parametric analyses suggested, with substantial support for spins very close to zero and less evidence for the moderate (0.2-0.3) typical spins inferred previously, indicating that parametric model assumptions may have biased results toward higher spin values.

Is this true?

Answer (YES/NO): NO